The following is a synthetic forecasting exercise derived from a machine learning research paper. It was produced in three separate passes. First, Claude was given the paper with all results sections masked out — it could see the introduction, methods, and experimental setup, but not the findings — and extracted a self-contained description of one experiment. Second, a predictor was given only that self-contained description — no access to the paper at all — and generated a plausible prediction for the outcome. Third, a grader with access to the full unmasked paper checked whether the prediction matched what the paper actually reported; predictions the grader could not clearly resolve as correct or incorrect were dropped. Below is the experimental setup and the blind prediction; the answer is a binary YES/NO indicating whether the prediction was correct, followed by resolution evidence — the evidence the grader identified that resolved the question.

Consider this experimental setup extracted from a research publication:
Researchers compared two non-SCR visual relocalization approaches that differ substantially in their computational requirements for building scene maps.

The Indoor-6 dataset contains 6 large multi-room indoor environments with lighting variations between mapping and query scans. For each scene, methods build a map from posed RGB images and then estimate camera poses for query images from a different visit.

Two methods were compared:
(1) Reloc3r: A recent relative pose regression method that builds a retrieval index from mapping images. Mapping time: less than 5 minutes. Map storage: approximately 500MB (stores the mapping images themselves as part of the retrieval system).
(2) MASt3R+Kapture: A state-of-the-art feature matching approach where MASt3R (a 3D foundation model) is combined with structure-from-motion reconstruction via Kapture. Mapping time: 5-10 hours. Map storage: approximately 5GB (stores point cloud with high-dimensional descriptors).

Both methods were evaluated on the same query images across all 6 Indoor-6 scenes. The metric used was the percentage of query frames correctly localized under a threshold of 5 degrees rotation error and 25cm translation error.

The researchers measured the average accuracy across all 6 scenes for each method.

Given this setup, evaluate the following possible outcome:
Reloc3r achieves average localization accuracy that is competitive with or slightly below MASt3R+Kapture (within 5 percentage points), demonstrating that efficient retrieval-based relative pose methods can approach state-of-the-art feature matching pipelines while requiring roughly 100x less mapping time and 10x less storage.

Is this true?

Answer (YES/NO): NO